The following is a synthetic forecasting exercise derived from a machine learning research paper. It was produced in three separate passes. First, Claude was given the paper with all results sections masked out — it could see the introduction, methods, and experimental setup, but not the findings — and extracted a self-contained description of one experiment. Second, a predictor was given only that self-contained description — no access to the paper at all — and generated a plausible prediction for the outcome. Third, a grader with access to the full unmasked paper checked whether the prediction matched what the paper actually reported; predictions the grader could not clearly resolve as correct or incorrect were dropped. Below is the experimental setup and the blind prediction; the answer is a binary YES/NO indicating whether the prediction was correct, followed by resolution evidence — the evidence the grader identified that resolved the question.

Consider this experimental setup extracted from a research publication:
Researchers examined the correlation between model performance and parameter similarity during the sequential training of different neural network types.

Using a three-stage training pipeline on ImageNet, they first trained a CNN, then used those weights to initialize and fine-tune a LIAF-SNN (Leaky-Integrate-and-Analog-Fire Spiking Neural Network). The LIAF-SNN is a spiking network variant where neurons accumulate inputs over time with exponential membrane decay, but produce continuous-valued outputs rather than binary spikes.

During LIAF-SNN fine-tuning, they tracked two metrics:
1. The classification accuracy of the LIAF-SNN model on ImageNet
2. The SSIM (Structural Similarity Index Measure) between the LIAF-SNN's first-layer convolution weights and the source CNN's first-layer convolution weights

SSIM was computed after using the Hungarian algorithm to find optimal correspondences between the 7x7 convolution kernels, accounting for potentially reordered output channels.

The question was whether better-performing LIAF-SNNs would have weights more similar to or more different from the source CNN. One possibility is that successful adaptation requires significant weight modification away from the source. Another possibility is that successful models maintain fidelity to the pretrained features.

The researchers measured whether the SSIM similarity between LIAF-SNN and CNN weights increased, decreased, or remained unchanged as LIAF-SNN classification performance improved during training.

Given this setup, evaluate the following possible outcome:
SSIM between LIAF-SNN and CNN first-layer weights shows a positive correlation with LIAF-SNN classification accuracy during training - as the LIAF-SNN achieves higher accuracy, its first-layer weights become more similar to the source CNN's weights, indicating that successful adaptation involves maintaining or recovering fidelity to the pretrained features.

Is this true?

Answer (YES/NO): YES